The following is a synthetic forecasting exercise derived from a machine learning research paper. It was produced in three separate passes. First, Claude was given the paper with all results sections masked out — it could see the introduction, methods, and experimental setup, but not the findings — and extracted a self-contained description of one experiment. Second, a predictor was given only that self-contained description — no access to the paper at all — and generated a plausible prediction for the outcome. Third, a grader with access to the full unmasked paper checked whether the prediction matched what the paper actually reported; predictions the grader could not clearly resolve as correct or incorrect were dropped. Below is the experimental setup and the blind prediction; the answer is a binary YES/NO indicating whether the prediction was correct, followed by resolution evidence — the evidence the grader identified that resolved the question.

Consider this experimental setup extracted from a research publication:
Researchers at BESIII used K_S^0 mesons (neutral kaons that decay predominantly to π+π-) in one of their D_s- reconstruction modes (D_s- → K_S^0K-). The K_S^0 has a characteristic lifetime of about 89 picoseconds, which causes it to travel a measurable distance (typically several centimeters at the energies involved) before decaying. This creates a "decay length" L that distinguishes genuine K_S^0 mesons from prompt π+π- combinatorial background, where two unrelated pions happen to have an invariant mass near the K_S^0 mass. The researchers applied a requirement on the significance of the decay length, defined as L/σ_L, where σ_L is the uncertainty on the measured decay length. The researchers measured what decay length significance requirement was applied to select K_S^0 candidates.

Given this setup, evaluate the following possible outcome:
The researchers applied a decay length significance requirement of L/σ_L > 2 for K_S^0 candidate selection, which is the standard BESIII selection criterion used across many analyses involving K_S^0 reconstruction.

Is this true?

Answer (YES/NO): YES